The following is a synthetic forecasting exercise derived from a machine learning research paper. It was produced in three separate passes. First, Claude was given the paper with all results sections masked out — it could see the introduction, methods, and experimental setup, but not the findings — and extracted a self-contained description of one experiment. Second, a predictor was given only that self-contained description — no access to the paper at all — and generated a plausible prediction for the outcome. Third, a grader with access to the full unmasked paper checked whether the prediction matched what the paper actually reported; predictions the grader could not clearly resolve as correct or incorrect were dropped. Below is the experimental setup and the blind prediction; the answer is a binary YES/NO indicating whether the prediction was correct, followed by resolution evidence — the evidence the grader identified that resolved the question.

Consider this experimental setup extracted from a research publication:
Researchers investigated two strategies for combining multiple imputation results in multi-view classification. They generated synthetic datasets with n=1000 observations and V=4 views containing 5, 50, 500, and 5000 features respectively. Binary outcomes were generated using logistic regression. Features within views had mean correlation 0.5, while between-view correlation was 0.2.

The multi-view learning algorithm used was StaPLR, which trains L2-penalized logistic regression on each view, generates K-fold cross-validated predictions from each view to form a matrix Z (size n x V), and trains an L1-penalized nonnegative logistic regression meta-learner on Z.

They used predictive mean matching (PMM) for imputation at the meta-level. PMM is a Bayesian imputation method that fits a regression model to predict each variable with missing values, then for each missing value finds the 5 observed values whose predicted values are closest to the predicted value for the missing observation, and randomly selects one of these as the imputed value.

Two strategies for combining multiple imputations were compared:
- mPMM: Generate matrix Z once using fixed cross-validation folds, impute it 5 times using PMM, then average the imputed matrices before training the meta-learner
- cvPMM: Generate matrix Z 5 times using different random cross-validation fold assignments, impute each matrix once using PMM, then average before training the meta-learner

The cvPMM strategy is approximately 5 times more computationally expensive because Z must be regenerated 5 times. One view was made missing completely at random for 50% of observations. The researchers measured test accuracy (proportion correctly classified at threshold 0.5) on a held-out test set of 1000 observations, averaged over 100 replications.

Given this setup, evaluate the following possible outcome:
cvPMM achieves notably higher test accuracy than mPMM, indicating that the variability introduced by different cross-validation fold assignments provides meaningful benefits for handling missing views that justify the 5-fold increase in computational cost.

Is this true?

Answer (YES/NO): NO